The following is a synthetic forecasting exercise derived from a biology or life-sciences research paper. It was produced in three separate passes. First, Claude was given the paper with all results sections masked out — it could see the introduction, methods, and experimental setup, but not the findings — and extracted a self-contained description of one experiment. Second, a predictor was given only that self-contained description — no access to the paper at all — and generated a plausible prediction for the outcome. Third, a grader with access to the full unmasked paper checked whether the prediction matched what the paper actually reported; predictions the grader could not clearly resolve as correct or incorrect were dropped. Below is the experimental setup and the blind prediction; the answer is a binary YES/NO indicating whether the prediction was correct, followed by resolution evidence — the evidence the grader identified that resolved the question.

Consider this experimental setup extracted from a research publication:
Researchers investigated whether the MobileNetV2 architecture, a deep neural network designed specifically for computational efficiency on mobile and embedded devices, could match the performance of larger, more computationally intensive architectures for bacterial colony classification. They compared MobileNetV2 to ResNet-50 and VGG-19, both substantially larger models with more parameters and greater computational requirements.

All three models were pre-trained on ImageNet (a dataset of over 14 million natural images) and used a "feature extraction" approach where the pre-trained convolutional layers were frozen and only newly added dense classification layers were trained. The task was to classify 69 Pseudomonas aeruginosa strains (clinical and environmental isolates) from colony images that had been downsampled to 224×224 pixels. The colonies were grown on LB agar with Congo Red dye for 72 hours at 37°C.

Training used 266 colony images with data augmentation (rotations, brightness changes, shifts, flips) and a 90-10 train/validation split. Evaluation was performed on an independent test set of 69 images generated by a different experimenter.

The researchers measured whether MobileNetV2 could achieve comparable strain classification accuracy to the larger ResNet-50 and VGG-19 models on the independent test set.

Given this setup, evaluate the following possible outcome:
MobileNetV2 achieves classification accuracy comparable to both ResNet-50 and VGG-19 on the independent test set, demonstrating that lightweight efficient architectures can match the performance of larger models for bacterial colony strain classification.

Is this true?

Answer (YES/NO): NO